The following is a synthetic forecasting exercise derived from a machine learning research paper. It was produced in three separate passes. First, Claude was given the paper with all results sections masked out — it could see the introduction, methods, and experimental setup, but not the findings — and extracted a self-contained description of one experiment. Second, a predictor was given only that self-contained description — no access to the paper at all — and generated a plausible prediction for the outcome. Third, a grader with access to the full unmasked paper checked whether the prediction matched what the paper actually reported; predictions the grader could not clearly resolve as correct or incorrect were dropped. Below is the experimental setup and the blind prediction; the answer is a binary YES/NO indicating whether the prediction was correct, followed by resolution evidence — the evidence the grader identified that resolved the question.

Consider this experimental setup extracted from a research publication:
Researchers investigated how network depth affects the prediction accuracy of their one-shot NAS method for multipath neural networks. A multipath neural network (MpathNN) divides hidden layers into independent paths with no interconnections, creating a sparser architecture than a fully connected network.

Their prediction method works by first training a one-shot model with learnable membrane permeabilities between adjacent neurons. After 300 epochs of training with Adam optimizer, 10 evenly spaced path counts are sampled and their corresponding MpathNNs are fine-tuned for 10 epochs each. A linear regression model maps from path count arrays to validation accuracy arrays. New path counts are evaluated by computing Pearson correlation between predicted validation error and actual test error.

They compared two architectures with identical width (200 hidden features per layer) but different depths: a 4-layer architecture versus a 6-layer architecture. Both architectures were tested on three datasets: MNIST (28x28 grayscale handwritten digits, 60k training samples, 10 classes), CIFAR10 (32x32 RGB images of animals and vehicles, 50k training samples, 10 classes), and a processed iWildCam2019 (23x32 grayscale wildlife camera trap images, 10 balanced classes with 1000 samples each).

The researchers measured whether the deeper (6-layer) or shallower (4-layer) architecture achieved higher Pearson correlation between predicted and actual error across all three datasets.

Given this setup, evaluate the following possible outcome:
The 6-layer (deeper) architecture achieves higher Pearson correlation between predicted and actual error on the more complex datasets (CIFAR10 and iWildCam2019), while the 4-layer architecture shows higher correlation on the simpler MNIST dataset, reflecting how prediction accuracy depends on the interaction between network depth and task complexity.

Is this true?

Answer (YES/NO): NO